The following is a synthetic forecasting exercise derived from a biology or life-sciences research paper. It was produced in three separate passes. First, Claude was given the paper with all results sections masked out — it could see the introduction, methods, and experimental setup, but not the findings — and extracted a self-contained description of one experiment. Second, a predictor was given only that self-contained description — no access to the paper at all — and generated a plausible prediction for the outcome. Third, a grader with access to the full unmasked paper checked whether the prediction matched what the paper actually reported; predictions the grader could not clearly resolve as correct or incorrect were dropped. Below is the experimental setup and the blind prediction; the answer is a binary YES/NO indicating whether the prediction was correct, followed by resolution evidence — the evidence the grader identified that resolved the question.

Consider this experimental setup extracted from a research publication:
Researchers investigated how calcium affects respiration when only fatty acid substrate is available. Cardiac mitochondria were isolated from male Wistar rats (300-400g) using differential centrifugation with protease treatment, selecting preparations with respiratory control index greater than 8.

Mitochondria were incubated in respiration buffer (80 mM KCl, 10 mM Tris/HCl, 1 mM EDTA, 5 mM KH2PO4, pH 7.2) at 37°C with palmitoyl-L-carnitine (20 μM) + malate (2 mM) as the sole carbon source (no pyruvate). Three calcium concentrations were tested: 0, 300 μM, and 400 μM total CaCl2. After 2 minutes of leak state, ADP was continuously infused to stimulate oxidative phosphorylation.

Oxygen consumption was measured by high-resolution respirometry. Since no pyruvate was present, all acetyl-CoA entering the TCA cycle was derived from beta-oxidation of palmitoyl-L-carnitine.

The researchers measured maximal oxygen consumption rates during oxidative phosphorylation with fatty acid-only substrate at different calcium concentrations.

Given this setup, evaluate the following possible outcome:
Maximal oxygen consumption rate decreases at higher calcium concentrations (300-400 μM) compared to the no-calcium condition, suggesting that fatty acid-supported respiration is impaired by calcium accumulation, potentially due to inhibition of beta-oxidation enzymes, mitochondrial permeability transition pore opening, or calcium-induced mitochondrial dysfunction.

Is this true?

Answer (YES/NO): NO